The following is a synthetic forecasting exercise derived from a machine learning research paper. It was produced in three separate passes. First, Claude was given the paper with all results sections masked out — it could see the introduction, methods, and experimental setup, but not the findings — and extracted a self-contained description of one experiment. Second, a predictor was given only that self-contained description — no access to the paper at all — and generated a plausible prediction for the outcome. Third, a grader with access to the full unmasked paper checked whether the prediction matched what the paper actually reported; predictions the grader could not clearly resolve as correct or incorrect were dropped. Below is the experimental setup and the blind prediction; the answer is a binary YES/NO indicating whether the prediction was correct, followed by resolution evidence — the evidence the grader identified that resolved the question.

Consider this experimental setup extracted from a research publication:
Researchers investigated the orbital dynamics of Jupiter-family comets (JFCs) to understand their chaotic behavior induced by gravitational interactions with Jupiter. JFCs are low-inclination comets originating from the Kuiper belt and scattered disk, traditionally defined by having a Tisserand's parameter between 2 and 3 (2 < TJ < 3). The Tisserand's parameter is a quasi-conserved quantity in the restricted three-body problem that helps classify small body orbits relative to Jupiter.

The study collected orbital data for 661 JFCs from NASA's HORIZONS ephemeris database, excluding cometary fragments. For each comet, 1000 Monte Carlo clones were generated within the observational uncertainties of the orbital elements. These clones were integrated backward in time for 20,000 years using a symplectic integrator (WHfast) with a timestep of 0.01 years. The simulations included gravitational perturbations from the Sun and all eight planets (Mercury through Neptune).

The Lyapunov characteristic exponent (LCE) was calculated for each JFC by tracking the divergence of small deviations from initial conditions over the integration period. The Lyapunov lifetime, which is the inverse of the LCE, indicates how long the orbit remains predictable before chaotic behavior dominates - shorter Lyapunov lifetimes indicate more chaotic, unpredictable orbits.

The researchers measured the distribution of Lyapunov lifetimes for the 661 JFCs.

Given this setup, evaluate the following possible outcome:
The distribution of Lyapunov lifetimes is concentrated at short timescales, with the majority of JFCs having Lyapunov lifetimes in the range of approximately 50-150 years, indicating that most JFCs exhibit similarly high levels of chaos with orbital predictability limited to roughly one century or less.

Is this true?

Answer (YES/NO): YES